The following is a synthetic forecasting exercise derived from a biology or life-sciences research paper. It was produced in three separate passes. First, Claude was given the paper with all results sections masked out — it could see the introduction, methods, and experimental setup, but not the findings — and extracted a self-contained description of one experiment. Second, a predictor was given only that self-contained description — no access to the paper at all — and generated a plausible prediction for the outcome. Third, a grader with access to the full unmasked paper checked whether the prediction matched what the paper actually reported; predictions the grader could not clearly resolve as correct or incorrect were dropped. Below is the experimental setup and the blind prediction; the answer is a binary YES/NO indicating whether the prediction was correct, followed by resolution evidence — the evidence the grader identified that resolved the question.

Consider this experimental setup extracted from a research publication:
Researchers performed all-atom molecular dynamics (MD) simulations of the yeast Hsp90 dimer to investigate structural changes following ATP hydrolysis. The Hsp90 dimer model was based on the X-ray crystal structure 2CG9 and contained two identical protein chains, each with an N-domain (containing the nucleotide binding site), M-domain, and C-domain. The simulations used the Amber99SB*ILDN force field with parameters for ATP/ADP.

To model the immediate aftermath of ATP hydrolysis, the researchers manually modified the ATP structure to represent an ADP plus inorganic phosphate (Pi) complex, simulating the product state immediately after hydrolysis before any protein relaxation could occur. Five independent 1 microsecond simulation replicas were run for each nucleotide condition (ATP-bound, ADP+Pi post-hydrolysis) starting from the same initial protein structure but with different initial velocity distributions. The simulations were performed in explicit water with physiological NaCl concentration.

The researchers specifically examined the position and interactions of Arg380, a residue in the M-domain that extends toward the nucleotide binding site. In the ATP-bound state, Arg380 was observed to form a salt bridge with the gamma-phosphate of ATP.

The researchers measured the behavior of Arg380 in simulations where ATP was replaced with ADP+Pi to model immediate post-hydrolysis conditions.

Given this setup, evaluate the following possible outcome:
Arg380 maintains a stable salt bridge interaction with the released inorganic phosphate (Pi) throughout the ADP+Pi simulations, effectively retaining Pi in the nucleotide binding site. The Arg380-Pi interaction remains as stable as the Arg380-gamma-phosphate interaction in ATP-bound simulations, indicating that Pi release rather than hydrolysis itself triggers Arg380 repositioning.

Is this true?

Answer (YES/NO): NO